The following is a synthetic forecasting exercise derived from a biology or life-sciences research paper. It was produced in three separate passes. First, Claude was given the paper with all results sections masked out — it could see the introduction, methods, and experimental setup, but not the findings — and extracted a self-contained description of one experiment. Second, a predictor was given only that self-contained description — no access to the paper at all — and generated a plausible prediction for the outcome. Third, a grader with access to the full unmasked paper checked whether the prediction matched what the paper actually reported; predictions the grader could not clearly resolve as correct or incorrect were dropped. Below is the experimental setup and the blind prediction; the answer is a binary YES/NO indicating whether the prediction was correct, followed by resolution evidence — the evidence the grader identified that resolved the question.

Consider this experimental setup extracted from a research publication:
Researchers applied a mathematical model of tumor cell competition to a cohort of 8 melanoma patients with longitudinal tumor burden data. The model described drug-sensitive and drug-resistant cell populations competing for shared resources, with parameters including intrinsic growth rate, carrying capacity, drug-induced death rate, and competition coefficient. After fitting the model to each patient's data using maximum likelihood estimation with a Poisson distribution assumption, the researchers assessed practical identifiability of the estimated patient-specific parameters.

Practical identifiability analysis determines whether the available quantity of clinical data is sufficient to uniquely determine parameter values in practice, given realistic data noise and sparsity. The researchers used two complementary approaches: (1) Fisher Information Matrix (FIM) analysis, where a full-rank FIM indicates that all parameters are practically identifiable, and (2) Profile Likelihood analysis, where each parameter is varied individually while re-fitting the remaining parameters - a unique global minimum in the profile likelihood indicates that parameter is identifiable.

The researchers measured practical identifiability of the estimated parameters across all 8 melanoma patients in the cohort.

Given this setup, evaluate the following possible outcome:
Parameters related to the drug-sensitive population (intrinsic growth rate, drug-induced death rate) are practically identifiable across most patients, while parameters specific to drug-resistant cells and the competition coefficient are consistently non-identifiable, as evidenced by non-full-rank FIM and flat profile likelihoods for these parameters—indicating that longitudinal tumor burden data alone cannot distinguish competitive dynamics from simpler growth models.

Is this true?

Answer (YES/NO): NO